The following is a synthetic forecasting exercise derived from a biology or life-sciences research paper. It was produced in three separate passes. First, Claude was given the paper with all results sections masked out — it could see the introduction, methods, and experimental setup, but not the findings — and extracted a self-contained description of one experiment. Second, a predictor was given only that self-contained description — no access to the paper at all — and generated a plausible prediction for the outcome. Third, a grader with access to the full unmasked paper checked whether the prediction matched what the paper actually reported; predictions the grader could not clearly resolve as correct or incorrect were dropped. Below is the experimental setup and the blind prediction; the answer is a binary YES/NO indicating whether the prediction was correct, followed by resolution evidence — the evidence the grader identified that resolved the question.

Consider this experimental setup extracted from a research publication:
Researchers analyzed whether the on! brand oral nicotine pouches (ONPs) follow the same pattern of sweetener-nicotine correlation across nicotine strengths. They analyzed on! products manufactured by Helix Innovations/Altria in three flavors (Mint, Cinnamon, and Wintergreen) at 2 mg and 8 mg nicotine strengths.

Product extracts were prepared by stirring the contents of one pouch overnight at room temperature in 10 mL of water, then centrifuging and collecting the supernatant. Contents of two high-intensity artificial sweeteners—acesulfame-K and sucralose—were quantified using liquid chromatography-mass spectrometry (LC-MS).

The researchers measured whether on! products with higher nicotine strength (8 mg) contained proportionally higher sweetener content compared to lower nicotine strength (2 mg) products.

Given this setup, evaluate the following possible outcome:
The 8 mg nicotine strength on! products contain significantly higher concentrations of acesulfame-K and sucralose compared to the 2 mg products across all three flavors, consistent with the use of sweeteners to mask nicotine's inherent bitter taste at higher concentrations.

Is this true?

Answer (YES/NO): NO